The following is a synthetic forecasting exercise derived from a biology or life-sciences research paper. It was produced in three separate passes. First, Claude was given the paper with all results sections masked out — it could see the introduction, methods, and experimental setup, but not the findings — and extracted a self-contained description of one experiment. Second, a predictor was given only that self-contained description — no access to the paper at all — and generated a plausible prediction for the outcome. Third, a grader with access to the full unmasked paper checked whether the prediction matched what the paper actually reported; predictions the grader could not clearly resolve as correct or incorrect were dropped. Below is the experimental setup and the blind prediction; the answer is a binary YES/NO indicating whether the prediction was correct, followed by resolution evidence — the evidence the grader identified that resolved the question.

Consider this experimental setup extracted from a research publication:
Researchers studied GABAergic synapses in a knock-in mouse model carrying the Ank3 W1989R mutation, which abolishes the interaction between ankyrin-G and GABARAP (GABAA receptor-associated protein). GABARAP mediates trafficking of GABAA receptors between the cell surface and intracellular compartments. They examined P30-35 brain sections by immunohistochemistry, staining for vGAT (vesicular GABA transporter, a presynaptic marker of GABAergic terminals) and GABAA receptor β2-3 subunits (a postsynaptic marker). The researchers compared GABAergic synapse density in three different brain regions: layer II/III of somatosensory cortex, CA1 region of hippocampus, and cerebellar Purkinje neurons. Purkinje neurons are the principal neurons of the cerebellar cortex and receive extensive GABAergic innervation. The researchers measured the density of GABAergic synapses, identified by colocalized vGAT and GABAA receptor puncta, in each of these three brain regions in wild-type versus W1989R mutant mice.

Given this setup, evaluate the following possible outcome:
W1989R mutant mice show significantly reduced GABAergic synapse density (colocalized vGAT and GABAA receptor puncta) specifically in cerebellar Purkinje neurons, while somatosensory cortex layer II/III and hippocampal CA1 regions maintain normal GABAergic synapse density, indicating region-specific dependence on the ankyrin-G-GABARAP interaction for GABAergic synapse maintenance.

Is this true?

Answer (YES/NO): NO